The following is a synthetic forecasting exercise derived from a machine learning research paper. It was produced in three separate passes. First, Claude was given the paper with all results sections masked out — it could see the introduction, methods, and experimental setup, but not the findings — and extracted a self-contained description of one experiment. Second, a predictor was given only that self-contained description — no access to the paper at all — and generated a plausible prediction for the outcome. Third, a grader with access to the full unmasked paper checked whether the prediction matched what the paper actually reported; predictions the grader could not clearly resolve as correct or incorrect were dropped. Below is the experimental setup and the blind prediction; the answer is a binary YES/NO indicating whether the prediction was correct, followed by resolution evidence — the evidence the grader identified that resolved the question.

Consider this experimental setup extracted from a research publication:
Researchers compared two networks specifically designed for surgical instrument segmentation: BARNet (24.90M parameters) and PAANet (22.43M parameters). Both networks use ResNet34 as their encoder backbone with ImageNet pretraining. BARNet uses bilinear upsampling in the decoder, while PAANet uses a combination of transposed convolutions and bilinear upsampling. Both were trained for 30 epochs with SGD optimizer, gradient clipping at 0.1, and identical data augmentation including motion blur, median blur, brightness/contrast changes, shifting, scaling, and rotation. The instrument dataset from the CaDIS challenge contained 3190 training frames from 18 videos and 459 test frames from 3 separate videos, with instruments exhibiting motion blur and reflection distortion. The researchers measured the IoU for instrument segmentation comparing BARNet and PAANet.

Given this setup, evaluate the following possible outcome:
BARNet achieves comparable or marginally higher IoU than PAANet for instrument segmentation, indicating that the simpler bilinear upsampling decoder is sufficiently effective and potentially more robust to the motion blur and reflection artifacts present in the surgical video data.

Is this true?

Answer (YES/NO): YES